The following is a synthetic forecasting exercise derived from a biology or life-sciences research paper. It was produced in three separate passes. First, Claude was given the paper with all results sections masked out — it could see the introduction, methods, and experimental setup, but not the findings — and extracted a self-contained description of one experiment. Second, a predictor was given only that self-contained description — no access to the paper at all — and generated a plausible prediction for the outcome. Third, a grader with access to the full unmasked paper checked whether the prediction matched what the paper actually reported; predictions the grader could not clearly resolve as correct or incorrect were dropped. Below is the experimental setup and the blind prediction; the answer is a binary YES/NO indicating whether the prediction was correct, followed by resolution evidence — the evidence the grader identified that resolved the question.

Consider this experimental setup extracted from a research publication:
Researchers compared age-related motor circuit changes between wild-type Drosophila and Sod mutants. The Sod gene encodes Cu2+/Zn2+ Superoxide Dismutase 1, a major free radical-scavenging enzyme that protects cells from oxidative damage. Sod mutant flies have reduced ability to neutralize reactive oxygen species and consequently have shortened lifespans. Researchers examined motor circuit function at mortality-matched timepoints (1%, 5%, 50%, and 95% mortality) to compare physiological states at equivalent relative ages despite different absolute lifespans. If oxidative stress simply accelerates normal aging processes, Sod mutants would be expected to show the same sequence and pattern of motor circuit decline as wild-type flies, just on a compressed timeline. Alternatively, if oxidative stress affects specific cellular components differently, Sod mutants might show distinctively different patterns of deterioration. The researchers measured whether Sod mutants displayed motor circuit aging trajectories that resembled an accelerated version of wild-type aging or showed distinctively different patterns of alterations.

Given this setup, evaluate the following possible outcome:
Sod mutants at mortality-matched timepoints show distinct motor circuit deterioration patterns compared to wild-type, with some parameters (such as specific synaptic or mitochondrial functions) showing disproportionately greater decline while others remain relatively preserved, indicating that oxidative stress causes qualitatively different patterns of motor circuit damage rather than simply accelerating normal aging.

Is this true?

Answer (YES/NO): YES